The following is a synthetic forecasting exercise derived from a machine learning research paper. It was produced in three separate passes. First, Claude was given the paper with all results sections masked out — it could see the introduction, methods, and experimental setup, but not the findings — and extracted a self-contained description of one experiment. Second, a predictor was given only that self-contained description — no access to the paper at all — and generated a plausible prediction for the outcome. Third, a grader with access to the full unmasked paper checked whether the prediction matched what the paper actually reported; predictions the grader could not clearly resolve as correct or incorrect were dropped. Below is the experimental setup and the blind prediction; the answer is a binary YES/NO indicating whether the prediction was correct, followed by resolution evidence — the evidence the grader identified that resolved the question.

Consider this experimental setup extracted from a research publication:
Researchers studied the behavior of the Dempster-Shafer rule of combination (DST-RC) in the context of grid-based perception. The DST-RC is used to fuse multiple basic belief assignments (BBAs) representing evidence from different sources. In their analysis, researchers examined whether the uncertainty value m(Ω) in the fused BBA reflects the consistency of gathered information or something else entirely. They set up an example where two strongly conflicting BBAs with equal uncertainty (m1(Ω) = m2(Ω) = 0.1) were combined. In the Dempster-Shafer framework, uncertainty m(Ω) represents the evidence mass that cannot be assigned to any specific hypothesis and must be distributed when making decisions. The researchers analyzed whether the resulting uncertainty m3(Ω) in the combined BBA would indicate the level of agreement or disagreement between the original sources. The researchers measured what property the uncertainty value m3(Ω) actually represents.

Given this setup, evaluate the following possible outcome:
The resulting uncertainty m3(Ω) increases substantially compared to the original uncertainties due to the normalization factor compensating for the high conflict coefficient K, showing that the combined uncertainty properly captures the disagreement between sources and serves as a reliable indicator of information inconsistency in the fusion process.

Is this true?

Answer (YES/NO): NO